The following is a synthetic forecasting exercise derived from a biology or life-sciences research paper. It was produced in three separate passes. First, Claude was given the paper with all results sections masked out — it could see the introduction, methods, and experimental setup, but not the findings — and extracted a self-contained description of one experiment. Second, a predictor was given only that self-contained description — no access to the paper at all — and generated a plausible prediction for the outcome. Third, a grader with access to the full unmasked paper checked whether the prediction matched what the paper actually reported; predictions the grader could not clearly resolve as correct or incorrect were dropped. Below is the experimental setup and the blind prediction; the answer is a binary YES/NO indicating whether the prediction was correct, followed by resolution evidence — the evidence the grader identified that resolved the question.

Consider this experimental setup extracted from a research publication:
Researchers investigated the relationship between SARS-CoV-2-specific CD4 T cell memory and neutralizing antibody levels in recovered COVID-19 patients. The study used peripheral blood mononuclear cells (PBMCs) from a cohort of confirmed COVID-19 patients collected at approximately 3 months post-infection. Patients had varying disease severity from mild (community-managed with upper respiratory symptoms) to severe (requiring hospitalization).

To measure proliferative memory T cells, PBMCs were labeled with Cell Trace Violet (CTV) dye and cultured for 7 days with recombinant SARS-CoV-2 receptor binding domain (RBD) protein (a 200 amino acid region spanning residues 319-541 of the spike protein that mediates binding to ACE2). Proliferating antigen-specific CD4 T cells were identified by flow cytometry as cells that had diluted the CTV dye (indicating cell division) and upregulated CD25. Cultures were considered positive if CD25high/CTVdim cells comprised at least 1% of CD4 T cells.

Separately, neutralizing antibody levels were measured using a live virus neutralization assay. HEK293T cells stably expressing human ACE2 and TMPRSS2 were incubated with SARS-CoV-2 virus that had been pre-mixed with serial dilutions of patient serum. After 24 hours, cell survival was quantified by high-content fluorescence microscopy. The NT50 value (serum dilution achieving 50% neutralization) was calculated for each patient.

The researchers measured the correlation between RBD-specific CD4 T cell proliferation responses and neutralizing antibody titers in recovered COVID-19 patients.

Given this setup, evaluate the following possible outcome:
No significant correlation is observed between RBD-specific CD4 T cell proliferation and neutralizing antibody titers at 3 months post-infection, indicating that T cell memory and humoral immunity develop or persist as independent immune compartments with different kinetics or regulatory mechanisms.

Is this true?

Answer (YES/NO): NO